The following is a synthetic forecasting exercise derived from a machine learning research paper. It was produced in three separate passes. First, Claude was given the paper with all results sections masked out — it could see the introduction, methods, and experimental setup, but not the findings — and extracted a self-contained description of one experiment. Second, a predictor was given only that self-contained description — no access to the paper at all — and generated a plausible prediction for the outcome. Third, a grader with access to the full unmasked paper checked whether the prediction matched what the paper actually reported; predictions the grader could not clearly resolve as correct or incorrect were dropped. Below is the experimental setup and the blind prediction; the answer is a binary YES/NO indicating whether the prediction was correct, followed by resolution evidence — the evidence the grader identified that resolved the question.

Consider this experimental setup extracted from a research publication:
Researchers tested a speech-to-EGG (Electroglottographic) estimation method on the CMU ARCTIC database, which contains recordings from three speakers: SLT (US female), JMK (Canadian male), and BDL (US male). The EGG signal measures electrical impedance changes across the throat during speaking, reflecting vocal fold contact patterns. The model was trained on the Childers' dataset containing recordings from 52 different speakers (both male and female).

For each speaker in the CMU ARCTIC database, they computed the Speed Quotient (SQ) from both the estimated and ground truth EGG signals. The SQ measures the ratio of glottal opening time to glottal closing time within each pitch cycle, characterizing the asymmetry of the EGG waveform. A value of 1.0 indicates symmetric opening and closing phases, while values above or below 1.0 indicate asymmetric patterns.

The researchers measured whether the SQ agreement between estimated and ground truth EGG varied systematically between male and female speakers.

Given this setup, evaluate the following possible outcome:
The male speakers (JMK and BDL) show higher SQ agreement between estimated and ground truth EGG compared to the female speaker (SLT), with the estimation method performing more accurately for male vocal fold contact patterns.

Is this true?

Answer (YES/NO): YES